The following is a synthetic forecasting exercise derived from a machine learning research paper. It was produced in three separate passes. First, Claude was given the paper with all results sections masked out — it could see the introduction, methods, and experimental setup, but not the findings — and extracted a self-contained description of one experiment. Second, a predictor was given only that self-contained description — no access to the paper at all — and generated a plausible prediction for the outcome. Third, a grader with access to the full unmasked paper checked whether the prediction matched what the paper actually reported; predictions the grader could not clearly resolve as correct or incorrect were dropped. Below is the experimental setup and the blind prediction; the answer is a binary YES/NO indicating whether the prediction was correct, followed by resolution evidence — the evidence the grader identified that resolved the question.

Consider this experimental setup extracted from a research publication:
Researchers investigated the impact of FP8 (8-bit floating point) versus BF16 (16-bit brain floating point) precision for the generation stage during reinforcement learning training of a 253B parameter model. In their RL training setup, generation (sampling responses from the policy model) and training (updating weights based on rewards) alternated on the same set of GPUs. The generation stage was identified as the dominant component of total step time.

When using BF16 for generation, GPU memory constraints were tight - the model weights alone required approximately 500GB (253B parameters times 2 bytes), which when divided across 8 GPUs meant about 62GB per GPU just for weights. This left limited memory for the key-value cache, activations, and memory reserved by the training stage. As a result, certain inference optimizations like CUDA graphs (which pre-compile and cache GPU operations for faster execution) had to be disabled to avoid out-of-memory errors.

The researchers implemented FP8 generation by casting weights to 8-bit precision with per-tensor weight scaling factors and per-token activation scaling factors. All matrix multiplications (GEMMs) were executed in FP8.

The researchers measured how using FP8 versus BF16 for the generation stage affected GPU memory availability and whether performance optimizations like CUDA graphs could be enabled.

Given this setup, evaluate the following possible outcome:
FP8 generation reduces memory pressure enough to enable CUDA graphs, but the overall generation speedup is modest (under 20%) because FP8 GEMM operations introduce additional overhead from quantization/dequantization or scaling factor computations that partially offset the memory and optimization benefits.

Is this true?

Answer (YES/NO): NO